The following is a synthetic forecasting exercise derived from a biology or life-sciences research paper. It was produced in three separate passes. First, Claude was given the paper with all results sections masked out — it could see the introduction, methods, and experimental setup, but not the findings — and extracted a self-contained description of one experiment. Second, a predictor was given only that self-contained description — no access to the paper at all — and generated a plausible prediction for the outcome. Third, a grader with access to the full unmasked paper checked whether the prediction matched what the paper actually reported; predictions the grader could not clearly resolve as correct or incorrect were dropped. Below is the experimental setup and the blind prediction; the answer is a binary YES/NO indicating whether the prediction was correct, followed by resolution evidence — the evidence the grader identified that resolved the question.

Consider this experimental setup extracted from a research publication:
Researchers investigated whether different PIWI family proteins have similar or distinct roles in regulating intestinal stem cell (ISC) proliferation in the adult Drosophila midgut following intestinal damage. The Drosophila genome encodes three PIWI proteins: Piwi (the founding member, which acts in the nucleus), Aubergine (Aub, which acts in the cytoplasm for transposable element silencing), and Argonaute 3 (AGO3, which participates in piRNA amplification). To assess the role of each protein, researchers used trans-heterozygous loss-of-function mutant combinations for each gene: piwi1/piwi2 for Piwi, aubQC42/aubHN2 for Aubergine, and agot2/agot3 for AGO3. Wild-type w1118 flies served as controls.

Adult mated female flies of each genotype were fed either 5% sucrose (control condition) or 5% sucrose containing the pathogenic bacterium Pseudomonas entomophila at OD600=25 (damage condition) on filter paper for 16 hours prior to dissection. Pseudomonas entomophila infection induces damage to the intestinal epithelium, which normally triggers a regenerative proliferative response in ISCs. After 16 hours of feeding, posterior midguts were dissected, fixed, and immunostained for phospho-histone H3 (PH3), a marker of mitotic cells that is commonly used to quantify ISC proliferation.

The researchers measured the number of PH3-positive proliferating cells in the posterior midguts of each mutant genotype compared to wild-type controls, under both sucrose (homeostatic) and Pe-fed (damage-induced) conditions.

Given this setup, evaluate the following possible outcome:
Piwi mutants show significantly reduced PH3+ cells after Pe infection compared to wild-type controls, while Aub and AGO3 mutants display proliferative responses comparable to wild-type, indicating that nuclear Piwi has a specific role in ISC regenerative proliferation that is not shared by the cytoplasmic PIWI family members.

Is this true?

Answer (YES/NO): NO